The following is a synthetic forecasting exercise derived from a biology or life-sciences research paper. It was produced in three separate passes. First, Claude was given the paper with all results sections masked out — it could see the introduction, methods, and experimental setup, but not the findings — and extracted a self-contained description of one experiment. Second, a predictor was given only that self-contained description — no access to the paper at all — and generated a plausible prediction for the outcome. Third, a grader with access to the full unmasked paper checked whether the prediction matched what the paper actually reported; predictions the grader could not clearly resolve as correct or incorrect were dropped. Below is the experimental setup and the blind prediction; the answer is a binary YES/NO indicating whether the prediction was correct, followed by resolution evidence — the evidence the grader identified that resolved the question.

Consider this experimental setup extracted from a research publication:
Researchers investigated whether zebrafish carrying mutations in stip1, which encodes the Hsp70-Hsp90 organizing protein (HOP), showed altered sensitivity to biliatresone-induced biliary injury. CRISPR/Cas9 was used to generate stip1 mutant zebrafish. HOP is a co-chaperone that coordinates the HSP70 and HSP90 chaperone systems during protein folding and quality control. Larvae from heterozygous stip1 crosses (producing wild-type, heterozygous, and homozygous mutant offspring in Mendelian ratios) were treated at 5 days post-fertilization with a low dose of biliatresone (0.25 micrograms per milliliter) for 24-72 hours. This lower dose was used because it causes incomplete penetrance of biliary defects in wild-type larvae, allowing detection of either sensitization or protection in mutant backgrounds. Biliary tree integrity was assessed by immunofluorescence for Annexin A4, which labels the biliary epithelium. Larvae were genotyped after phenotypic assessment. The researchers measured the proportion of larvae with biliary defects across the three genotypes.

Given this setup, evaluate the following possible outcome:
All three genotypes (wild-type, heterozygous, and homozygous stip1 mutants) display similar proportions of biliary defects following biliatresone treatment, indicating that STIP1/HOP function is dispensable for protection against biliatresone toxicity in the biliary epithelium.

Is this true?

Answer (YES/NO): NO